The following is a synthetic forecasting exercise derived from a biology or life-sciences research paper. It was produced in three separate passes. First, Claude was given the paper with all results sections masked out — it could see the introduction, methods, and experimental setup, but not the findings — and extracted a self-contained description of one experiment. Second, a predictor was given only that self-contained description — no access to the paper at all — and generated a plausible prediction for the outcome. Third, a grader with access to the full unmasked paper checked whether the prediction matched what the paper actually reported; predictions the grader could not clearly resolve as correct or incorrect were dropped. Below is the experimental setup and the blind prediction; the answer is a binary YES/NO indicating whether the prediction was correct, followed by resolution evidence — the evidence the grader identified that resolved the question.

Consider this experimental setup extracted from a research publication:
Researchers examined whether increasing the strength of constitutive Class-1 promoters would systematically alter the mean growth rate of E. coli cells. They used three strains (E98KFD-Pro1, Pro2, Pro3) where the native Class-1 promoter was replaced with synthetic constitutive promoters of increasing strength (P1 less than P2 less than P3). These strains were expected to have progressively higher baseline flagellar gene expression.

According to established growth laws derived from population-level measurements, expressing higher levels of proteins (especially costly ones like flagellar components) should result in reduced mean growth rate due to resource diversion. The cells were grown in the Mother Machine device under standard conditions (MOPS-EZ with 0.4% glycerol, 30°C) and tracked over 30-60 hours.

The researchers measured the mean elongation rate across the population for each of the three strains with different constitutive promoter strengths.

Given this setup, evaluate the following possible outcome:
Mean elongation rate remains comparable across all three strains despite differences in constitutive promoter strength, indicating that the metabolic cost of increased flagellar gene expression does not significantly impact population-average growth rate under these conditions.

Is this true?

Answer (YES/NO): NO